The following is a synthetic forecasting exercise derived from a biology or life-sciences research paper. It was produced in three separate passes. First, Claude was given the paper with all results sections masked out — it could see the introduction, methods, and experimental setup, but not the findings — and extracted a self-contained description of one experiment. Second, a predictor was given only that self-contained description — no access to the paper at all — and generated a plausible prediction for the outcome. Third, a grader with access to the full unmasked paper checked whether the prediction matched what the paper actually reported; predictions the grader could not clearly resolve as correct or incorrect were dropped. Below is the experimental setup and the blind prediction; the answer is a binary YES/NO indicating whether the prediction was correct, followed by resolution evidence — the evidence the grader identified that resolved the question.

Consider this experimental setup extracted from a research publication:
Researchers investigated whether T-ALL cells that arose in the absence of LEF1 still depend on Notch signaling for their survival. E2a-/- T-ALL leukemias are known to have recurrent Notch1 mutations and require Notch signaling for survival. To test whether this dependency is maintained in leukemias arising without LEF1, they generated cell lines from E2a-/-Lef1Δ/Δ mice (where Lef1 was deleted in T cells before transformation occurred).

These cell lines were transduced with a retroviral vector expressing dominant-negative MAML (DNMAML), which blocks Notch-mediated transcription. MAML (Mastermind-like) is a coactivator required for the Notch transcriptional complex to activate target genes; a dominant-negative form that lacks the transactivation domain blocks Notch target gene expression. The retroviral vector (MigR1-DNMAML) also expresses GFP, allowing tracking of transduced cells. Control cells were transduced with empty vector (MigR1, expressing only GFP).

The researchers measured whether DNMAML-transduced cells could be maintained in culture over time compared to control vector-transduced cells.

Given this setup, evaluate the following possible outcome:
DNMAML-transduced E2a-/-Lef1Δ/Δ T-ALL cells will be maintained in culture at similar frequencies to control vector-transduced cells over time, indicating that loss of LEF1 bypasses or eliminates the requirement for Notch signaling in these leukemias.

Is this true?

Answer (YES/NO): NO